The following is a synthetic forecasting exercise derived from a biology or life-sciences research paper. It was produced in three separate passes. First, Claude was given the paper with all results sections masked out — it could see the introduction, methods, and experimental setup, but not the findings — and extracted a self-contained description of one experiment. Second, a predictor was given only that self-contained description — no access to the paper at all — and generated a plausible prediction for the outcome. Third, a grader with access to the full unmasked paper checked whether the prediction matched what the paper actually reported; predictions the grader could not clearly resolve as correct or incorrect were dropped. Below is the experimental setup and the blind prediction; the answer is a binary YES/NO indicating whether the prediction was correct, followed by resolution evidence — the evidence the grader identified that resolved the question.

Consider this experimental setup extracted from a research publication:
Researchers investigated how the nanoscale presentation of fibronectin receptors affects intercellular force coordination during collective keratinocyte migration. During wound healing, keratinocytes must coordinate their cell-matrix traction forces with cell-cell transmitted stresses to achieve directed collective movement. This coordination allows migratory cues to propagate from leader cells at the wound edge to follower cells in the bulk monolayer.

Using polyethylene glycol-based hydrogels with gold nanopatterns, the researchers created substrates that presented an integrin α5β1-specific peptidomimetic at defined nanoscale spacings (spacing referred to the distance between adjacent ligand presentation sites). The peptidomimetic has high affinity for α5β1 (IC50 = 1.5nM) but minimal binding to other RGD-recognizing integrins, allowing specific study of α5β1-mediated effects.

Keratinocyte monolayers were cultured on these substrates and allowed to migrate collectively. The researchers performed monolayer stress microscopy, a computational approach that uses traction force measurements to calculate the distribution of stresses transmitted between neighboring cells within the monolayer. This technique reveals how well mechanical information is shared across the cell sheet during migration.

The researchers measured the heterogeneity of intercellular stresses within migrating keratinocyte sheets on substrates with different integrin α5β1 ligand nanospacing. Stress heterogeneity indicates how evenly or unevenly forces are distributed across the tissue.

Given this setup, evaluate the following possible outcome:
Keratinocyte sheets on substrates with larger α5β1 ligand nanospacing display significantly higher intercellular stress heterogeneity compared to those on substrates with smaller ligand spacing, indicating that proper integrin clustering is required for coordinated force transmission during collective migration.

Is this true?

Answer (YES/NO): NO